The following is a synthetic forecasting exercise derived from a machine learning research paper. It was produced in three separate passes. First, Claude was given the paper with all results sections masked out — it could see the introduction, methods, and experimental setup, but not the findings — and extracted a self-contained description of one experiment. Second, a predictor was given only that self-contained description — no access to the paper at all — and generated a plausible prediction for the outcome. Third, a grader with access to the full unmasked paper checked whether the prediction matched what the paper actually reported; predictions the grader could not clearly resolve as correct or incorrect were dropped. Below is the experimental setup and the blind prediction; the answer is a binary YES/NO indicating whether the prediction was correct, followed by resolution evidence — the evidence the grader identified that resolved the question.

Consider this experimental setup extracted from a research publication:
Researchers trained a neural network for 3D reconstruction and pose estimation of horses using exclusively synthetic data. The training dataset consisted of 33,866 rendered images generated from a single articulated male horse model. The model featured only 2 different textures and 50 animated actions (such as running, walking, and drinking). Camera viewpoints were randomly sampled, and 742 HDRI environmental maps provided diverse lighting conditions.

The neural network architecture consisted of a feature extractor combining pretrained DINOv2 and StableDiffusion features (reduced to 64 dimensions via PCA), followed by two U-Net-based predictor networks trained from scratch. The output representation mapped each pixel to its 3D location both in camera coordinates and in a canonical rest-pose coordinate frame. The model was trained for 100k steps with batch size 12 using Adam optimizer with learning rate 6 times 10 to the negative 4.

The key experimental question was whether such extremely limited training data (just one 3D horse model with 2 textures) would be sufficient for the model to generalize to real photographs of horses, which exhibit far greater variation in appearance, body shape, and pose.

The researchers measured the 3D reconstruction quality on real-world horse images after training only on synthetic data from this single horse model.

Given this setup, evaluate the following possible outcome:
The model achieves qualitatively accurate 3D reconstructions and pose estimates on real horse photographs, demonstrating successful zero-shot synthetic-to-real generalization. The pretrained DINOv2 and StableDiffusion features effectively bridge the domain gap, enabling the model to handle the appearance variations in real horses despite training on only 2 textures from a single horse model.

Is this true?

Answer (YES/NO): YES